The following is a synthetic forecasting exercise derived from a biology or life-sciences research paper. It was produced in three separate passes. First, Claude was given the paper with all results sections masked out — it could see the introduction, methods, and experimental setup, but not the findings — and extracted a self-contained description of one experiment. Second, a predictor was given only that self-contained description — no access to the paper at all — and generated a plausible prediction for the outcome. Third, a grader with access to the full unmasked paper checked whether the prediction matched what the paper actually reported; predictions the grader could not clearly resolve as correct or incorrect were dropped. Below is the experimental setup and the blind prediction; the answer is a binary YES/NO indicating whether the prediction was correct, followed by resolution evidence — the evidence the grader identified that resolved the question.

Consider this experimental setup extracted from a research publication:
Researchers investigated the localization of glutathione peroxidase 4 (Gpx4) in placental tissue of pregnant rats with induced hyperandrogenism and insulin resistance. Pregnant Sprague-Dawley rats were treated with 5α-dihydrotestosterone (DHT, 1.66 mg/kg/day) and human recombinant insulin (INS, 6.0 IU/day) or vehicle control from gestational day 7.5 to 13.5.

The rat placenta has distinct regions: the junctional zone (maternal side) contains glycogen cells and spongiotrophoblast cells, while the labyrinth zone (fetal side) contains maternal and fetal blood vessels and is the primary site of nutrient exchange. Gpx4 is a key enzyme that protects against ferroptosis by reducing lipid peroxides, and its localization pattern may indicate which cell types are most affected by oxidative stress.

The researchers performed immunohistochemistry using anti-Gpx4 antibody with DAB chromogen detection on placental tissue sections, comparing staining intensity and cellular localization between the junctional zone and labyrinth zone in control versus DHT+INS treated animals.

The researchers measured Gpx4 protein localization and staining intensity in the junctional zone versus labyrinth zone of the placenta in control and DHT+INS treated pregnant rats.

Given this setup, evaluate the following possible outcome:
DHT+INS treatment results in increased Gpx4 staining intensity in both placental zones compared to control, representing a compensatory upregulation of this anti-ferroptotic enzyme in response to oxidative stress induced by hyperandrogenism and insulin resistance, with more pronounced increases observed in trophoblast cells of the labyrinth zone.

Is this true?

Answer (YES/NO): NO